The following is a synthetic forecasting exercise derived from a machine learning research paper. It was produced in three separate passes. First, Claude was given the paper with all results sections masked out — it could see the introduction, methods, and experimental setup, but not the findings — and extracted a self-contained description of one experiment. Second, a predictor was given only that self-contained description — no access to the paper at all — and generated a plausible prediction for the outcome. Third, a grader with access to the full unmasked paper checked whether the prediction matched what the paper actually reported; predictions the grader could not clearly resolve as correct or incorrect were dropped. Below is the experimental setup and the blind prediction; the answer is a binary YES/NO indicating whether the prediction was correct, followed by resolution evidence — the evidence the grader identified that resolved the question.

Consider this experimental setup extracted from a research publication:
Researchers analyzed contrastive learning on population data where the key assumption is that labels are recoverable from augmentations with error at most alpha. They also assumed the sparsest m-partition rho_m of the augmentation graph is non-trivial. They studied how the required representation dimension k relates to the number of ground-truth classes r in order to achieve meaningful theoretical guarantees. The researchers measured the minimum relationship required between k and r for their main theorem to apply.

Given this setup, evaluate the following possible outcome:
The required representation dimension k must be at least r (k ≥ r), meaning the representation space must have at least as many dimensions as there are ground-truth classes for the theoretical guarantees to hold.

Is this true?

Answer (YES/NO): NO